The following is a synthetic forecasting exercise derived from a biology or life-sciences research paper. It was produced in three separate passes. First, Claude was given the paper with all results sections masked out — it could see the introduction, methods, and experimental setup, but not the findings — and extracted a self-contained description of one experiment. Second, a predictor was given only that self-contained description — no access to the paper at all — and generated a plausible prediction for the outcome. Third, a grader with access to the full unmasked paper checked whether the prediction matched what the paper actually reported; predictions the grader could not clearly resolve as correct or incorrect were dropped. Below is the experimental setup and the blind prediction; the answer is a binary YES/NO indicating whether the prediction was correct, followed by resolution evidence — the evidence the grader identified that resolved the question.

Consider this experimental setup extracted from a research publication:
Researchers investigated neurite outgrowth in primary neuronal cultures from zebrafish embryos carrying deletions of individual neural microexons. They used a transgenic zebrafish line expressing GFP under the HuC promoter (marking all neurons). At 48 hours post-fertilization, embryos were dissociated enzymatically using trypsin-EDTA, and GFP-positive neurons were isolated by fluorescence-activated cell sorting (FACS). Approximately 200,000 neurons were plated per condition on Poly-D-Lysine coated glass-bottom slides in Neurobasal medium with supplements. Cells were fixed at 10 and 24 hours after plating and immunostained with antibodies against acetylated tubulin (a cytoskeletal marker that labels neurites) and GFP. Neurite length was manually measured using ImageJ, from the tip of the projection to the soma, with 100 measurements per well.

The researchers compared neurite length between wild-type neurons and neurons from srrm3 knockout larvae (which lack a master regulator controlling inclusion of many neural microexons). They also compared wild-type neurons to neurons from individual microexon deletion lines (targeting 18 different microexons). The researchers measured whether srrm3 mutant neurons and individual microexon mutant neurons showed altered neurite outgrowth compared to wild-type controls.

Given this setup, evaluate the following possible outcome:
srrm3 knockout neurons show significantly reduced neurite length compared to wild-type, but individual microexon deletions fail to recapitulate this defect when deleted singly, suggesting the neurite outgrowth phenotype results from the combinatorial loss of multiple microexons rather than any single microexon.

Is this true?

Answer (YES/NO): NO